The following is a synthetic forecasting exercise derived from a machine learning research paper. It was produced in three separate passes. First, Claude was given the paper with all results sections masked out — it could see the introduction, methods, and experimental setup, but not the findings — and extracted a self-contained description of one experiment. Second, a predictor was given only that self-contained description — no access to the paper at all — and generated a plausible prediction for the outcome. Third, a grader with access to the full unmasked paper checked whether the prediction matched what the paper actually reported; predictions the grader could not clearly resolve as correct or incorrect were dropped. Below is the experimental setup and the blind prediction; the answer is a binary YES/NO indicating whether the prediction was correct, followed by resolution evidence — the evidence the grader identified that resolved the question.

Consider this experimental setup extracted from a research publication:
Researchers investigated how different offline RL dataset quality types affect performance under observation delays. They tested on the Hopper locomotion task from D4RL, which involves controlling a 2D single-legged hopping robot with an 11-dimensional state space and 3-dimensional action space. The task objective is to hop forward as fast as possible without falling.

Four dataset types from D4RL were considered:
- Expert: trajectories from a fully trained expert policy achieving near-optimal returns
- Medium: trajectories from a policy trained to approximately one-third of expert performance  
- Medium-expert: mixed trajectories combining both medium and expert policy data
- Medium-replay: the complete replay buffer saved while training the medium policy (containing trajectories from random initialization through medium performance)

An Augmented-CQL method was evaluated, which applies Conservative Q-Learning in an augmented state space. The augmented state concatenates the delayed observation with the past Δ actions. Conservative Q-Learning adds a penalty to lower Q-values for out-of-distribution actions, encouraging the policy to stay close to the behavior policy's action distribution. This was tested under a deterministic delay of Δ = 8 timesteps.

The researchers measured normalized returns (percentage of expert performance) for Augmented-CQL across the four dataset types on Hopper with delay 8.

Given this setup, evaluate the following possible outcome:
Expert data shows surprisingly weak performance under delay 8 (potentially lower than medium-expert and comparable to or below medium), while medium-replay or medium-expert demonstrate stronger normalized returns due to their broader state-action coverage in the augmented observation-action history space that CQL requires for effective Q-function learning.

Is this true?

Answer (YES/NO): NO